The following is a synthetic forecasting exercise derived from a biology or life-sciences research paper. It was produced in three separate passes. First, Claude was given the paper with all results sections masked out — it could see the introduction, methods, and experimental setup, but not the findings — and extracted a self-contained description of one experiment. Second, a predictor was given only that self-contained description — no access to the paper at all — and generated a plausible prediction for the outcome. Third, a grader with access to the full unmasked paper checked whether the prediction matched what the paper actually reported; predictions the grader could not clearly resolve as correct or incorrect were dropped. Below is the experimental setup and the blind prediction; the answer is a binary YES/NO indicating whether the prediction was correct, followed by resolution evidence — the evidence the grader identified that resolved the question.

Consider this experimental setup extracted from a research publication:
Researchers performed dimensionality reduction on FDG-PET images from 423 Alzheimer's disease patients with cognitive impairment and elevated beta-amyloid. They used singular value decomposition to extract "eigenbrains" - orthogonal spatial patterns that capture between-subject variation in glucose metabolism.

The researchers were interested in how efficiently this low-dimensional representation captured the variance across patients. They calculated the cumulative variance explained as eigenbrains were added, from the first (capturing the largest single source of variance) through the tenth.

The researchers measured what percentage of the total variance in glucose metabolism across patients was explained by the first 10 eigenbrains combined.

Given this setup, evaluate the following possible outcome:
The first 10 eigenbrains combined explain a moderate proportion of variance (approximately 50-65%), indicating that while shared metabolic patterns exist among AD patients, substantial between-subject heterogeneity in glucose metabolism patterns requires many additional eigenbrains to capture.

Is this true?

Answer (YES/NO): NO